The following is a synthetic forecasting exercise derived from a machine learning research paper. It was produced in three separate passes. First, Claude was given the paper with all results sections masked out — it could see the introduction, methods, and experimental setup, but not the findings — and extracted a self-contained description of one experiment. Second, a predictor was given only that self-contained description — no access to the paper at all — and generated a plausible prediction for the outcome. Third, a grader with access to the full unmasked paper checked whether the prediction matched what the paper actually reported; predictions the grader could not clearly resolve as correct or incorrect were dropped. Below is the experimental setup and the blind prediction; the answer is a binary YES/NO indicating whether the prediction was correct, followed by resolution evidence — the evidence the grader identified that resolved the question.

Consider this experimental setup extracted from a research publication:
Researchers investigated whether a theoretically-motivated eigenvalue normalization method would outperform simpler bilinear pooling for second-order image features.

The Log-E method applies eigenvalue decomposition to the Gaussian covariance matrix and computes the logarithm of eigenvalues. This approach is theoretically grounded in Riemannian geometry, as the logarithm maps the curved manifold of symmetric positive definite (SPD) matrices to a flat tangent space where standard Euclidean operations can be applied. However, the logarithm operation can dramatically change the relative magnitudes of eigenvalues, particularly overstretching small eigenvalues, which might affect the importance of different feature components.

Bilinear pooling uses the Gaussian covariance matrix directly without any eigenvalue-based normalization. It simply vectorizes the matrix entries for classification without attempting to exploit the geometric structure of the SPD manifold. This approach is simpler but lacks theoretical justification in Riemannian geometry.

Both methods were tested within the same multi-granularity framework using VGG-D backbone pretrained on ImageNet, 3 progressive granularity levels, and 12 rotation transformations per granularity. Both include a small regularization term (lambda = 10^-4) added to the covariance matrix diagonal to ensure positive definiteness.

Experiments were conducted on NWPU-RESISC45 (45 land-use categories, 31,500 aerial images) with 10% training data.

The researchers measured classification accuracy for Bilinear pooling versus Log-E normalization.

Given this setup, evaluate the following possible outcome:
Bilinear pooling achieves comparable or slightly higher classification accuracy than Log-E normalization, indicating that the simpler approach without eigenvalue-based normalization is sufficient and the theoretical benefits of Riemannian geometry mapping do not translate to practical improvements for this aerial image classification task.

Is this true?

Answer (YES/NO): YES